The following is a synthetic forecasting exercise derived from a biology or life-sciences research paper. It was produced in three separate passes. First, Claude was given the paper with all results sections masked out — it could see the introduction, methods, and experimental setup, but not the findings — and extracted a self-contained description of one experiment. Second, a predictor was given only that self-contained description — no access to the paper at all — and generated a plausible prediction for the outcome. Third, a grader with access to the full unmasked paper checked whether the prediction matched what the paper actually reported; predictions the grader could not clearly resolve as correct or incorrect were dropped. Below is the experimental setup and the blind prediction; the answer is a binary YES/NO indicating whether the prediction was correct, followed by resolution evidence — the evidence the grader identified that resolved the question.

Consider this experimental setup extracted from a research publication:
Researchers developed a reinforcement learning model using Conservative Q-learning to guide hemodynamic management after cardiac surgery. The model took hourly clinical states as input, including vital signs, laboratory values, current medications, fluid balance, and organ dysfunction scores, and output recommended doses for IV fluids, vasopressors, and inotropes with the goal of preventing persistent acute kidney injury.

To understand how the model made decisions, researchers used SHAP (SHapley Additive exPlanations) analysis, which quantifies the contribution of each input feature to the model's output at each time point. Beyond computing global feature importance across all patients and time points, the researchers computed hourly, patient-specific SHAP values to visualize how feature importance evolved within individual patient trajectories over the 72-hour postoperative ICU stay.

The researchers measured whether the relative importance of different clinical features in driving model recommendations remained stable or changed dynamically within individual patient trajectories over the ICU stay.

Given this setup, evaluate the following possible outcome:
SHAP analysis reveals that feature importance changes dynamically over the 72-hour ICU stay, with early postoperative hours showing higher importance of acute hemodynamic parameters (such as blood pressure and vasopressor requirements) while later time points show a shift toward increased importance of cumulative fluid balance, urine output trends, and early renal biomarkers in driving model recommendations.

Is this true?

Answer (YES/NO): YES